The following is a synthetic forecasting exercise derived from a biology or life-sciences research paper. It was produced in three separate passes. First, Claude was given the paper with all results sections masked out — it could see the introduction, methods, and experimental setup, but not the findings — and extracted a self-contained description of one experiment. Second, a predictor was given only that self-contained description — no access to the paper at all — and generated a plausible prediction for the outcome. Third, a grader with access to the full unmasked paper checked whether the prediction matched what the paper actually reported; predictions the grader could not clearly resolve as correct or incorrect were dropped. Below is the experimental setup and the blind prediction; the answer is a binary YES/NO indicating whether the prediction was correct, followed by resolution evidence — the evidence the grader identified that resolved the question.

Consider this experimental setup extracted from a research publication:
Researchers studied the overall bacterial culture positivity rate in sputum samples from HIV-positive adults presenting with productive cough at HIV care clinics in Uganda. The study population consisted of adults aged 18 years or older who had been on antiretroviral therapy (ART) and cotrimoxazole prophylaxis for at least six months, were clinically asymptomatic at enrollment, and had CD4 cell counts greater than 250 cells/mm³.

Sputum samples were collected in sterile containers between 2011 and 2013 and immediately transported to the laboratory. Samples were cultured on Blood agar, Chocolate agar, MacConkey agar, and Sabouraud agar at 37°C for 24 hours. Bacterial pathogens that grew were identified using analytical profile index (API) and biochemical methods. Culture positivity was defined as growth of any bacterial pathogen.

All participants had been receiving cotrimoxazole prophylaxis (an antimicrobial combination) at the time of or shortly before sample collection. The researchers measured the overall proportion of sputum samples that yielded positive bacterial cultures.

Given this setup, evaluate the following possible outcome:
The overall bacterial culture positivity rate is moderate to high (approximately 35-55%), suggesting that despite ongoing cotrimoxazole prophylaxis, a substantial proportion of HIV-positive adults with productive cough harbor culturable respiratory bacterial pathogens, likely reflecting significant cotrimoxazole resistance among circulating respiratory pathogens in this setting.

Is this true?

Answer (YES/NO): NO